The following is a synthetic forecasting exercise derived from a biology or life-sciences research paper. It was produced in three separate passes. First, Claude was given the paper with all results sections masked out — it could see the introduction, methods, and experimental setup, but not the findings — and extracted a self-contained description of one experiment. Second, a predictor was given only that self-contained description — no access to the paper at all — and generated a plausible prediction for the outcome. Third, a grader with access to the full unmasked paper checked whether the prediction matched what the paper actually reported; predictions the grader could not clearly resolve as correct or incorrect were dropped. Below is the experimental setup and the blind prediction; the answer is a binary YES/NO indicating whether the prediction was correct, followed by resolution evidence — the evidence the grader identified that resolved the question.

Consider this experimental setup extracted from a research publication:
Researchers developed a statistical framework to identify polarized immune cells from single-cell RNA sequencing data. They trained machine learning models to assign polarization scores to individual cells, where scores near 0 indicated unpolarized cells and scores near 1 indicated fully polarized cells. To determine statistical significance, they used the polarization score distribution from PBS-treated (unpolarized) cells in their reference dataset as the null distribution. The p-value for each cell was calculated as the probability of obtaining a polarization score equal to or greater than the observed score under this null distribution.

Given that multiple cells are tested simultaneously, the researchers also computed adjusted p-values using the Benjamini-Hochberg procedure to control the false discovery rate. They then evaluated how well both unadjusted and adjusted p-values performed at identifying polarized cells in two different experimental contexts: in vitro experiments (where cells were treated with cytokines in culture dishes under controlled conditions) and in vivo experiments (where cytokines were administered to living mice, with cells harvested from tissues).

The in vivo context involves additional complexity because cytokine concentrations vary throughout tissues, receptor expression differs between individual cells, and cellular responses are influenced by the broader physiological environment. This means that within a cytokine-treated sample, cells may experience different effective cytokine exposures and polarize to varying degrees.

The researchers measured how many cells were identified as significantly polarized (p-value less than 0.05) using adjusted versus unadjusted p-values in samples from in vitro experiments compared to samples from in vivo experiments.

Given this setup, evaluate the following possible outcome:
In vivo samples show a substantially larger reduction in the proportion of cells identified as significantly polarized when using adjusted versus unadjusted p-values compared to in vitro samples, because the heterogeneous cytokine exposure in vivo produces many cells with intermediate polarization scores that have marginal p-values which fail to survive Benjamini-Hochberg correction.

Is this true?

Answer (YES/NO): YES